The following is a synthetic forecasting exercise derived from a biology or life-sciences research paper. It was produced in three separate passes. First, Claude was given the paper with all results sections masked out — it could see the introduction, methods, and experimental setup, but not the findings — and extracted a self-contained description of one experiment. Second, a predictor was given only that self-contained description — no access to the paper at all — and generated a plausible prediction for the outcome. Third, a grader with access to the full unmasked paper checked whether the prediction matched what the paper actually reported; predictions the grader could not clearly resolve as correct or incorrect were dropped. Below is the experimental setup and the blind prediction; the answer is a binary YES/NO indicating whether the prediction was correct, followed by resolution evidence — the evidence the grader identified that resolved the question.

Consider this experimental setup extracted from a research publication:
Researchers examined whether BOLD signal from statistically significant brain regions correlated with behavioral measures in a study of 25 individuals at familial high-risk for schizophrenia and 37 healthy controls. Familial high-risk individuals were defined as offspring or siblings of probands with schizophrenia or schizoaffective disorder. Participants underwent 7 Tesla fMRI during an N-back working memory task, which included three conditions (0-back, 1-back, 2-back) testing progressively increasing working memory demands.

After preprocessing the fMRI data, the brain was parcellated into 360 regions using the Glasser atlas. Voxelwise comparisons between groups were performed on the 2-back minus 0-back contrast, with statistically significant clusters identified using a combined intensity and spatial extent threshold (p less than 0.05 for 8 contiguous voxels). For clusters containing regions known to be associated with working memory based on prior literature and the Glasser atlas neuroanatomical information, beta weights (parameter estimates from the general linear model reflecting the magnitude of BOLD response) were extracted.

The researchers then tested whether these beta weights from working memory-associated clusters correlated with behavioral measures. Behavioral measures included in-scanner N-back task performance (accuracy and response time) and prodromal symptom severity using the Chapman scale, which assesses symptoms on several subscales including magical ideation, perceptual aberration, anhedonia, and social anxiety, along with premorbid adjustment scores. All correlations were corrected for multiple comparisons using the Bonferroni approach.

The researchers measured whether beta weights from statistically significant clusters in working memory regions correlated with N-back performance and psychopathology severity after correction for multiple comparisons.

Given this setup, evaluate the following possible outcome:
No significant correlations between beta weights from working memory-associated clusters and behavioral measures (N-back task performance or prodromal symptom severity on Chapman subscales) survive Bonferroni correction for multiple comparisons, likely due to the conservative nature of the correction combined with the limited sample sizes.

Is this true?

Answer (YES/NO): YES